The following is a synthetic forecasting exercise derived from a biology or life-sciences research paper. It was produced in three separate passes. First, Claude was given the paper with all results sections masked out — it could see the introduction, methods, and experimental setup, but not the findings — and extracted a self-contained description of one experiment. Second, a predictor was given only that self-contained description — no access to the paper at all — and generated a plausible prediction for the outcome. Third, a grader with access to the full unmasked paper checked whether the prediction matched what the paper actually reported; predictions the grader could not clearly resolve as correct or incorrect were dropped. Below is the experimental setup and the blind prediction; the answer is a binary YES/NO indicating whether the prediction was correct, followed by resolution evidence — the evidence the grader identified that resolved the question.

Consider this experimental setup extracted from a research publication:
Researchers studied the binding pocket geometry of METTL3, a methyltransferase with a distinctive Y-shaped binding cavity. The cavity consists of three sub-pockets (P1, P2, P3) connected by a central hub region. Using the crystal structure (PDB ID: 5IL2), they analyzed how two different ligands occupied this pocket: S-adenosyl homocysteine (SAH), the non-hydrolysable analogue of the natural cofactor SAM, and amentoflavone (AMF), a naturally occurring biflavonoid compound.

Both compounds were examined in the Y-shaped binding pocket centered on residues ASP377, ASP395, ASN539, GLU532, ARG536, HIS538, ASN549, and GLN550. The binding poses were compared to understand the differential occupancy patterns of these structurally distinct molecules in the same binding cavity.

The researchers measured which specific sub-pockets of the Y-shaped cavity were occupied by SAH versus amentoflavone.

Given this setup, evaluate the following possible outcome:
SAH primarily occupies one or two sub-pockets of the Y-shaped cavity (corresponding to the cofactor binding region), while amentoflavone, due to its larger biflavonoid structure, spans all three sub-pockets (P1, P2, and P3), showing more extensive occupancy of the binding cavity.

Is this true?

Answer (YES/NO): NO